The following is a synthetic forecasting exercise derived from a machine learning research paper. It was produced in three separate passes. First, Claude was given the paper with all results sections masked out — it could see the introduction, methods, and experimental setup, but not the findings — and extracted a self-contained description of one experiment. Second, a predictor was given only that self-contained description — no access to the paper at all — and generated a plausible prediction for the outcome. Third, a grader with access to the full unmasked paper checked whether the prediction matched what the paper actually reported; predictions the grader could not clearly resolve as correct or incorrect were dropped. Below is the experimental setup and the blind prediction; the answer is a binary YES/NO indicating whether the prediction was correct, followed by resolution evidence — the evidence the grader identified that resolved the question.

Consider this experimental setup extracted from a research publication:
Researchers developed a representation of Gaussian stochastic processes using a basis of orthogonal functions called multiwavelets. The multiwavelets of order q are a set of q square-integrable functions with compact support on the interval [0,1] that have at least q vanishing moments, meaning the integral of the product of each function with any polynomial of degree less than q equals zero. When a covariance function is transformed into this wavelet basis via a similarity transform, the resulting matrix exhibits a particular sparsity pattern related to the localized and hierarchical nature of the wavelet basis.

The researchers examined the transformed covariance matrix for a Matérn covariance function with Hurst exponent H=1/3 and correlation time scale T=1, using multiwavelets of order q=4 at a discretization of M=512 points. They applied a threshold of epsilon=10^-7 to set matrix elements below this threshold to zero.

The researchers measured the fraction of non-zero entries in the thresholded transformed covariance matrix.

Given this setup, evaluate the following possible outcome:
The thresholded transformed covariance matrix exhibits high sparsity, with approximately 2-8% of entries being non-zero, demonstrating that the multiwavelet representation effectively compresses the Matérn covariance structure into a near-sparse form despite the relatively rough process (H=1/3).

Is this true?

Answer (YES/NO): NO